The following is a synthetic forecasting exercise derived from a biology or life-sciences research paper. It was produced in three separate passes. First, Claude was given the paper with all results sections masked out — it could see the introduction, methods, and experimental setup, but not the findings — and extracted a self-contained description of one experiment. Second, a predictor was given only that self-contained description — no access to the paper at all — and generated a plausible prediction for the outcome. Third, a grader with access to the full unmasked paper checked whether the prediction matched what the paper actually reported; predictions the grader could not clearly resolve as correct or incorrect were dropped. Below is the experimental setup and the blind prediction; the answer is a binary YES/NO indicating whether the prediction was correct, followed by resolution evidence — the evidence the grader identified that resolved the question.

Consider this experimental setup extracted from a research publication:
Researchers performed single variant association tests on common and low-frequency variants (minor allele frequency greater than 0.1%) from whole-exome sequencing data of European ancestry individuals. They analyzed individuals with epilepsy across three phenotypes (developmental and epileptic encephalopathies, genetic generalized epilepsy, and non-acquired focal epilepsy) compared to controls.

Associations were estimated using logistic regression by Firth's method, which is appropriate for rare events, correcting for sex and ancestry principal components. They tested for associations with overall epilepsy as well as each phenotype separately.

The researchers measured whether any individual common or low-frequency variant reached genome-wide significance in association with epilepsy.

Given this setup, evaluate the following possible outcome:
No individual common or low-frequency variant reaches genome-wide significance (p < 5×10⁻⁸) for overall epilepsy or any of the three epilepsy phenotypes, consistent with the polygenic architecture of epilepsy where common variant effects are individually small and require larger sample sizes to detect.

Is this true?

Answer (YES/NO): YES